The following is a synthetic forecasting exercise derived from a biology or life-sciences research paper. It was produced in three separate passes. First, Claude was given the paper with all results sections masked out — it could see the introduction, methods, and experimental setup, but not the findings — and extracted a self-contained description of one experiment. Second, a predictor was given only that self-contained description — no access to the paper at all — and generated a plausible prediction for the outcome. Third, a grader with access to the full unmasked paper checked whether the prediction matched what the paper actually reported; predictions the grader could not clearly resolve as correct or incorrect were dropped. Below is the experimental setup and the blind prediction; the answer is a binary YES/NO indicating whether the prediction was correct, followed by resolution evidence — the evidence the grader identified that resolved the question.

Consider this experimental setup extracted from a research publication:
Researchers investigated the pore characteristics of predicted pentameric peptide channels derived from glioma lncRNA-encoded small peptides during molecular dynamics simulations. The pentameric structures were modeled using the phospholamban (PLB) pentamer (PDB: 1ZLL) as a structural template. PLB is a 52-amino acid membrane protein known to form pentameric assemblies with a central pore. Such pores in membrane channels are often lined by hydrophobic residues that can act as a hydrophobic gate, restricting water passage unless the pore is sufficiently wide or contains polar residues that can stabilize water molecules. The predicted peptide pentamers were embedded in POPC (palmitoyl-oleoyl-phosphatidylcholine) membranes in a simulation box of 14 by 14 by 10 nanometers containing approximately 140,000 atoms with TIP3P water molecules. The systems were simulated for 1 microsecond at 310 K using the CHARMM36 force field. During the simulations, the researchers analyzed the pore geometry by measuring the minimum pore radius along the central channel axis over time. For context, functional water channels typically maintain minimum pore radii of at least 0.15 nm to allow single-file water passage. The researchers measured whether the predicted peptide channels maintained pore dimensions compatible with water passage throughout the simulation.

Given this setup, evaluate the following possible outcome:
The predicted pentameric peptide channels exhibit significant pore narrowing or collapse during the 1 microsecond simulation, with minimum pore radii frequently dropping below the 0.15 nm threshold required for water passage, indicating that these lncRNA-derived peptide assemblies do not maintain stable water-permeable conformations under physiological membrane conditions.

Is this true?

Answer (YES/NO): NO